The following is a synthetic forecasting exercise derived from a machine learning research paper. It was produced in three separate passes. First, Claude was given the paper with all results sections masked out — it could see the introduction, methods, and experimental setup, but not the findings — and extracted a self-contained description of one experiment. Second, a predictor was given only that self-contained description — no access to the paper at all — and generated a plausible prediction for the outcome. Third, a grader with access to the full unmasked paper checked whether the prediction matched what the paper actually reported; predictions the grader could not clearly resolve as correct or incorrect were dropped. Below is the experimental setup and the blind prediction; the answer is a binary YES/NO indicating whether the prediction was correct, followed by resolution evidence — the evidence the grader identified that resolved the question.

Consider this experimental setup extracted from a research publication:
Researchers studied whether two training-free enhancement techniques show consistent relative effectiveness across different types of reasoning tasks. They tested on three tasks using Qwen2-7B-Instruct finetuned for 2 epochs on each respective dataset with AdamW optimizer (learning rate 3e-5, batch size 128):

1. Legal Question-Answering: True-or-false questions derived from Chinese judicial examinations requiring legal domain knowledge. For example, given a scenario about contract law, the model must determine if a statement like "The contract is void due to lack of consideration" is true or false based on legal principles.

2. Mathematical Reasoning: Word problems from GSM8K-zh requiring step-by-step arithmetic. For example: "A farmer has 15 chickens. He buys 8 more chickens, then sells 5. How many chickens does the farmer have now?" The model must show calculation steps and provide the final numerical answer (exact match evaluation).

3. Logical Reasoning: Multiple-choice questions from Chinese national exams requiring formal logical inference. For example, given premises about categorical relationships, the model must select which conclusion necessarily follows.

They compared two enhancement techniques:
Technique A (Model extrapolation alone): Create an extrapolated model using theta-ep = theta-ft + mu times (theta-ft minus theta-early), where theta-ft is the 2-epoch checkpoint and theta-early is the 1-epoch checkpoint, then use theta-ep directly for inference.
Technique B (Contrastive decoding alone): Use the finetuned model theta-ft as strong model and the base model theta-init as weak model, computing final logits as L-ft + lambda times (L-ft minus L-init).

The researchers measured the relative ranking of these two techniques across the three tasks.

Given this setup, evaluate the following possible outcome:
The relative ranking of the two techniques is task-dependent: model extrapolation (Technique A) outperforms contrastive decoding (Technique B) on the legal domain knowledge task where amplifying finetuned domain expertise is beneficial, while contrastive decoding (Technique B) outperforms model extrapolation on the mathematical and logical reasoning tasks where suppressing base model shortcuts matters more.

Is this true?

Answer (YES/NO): NO